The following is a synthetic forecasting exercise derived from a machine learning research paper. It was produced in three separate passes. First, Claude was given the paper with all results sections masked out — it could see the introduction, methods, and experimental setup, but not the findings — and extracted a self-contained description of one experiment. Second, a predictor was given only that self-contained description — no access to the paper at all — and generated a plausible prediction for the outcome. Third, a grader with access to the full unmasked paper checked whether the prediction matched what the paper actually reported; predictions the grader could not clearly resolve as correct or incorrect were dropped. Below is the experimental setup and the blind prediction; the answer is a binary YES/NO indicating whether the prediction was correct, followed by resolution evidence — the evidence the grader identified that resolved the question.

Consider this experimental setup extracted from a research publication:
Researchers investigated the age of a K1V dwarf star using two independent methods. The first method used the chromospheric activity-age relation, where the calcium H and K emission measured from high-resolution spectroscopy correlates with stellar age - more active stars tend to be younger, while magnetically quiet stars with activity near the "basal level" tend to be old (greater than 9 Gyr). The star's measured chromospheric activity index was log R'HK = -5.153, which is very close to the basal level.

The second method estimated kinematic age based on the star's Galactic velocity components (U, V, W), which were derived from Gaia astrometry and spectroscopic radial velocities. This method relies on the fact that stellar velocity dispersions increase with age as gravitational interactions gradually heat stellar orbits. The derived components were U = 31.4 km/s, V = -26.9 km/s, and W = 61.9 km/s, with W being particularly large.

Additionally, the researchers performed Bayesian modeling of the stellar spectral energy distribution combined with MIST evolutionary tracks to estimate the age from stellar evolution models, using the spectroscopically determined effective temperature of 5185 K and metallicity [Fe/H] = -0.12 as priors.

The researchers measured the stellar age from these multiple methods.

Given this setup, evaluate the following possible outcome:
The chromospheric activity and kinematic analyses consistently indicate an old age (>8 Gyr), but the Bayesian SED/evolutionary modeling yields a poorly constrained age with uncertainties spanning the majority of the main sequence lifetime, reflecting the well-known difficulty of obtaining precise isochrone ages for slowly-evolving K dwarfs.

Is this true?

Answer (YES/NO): NO